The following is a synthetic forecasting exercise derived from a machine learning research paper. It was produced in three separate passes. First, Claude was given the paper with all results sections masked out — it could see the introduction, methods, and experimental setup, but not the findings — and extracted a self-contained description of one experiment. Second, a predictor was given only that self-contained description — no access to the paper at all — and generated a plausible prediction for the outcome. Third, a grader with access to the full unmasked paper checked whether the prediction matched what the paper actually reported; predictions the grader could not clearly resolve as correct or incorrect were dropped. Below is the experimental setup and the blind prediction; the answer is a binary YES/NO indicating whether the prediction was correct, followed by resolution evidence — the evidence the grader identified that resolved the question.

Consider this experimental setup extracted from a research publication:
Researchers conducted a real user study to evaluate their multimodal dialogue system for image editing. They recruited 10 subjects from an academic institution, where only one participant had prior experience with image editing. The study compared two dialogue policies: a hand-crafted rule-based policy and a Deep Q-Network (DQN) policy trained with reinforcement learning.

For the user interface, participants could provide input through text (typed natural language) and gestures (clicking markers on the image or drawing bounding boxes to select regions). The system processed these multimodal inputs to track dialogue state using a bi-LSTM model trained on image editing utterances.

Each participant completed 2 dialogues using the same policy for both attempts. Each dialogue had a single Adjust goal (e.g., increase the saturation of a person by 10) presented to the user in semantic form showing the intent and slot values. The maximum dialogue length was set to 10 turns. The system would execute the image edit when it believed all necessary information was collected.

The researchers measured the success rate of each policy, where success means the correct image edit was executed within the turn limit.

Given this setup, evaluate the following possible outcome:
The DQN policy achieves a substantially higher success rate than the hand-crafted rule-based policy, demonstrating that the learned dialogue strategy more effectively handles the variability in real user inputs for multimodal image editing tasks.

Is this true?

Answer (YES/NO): NO